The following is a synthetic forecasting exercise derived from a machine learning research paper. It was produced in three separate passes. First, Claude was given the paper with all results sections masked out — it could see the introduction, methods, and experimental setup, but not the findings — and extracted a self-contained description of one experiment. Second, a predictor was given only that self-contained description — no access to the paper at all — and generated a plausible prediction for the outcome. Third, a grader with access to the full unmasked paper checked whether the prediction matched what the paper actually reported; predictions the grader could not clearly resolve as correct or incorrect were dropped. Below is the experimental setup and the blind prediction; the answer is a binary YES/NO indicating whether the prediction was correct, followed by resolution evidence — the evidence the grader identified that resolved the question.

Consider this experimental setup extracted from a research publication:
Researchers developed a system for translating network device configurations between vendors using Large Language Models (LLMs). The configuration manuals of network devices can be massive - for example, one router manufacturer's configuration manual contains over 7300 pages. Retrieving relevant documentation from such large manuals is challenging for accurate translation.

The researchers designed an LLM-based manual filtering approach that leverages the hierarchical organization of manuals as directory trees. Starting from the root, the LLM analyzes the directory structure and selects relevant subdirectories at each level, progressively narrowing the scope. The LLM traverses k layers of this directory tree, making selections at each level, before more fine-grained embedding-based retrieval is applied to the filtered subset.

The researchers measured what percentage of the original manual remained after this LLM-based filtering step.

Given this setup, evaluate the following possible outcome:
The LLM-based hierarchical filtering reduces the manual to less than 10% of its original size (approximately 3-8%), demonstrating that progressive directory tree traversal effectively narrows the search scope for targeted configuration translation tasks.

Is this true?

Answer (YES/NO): NO